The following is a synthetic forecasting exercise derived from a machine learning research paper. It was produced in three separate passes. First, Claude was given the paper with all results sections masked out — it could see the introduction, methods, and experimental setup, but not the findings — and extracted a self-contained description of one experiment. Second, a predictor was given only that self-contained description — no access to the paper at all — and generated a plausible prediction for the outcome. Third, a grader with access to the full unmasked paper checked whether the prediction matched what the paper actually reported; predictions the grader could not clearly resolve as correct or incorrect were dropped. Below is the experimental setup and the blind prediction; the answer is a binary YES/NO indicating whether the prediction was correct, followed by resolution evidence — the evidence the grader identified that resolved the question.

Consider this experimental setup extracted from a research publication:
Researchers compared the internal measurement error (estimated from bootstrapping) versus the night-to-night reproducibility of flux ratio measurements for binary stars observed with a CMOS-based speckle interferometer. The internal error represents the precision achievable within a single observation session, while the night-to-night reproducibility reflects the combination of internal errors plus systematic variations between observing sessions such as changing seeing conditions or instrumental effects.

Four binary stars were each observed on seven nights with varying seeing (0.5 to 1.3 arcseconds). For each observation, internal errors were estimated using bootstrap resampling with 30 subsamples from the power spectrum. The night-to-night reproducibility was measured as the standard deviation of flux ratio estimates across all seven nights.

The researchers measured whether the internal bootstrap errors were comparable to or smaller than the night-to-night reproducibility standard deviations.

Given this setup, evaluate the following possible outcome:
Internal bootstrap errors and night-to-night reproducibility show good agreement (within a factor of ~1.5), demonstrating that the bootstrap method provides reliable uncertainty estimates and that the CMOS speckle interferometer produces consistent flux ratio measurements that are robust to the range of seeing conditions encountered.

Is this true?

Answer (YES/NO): NO